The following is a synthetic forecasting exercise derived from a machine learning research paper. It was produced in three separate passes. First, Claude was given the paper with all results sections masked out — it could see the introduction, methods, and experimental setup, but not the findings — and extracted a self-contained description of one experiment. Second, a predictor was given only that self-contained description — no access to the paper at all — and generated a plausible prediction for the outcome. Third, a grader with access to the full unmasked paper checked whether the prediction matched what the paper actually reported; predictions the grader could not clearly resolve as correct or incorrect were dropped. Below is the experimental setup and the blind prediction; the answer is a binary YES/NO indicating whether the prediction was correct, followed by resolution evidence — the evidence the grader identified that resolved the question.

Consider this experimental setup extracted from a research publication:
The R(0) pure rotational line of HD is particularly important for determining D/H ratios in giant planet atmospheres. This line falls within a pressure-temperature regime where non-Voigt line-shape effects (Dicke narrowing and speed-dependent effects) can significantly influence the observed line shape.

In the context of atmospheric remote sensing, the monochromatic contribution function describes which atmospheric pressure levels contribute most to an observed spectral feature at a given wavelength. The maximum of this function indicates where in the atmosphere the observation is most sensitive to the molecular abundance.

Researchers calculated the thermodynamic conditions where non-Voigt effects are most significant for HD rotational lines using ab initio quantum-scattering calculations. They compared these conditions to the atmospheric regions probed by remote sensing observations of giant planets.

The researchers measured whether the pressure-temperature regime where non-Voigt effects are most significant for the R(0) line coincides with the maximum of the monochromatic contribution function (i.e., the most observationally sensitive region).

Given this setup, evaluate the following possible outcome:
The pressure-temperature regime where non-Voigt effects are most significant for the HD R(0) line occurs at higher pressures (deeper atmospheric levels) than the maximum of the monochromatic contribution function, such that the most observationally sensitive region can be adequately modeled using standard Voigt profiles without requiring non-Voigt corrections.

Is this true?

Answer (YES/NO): NO